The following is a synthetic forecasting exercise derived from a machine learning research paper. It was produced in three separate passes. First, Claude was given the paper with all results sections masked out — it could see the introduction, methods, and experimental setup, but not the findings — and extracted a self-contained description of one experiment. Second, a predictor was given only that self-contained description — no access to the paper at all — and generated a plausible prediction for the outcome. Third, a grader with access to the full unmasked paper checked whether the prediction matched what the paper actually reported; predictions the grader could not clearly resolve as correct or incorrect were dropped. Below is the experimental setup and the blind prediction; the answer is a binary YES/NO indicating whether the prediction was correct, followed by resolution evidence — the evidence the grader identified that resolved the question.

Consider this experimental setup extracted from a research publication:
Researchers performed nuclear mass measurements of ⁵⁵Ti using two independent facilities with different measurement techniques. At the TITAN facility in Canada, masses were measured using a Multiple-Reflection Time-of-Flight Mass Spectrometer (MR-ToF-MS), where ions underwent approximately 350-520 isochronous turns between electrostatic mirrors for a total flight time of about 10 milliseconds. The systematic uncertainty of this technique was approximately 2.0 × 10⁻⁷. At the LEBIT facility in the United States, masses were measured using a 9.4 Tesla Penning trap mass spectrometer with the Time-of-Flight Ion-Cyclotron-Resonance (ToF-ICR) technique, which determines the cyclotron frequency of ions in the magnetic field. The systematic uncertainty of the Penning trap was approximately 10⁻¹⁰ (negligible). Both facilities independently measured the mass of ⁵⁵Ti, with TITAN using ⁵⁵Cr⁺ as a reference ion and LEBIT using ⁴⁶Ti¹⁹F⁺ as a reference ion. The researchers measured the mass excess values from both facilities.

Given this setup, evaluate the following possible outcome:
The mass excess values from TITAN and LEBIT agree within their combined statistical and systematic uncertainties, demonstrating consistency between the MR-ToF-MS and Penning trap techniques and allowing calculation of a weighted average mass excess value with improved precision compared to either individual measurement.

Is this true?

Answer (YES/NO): NO